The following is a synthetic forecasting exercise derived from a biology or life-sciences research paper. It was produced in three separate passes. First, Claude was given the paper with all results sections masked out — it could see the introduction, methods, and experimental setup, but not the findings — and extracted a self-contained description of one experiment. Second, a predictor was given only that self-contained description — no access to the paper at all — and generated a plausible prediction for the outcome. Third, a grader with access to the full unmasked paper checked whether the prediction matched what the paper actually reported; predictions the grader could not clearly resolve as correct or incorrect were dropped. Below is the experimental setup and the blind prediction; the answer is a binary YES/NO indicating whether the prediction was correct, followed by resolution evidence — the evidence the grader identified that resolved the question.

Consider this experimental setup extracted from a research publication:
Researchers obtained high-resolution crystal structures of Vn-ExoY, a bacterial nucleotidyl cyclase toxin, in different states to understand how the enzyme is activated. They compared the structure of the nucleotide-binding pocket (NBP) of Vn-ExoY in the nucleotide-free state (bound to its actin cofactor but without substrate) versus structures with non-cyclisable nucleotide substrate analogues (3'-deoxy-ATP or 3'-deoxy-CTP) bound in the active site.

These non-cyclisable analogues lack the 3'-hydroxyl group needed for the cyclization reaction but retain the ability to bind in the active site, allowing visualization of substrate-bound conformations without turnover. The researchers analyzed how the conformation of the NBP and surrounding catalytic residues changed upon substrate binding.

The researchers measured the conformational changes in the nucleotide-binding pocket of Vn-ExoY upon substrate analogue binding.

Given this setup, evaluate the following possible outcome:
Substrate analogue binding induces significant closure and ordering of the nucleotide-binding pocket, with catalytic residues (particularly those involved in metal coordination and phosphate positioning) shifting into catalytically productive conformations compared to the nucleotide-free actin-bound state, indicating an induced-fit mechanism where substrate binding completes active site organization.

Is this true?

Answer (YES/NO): YES